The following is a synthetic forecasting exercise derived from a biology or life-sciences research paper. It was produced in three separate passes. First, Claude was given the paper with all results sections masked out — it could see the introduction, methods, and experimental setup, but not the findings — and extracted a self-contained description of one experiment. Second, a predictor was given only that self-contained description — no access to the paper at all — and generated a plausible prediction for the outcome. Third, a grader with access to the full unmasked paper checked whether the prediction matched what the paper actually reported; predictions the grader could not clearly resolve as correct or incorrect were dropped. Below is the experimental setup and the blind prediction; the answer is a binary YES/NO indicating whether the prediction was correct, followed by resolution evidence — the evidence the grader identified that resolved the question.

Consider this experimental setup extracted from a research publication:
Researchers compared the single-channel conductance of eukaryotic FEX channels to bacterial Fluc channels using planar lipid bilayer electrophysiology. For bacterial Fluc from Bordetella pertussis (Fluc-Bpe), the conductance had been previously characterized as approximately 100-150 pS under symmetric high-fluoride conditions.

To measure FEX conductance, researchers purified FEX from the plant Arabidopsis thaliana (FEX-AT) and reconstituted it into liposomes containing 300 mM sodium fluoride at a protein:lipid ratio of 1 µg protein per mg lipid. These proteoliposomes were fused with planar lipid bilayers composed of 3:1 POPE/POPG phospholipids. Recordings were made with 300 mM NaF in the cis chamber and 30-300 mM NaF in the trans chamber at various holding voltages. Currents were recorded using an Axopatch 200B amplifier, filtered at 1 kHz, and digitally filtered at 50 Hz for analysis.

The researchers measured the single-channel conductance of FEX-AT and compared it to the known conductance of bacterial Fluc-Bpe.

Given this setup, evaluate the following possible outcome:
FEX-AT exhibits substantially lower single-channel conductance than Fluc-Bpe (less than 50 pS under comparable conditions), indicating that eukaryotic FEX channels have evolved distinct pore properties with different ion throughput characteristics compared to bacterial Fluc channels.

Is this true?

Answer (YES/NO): YES